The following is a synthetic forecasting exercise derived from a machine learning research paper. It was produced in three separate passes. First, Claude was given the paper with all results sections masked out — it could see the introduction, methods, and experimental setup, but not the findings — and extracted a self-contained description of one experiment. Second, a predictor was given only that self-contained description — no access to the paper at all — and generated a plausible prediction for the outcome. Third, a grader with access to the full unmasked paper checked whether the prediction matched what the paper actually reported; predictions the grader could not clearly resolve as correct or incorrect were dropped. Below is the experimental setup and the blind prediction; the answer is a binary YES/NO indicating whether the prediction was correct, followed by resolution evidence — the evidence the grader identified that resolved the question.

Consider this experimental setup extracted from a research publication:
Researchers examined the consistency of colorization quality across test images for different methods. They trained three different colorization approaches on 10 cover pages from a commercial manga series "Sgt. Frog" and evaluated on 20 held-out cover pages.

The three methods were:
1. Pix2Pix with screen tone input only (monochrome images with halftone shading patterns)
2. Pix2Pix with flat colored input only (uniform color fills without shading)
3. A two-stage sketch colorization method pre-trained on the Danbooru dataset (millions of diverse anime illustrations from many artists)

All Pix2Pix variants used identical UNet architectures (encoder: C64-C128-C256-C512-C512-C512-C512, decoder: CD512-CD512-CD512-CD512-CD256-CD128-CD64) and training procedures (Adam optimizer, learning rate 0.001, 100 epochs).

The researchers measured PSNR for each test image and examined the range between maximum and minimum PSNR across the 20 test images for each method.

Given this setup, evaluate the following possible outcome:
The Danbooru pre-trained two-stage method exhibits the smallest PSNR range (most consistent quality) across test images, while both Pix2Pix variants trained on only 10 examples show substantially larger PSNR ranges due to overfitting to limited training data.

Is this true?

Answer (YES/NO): YES